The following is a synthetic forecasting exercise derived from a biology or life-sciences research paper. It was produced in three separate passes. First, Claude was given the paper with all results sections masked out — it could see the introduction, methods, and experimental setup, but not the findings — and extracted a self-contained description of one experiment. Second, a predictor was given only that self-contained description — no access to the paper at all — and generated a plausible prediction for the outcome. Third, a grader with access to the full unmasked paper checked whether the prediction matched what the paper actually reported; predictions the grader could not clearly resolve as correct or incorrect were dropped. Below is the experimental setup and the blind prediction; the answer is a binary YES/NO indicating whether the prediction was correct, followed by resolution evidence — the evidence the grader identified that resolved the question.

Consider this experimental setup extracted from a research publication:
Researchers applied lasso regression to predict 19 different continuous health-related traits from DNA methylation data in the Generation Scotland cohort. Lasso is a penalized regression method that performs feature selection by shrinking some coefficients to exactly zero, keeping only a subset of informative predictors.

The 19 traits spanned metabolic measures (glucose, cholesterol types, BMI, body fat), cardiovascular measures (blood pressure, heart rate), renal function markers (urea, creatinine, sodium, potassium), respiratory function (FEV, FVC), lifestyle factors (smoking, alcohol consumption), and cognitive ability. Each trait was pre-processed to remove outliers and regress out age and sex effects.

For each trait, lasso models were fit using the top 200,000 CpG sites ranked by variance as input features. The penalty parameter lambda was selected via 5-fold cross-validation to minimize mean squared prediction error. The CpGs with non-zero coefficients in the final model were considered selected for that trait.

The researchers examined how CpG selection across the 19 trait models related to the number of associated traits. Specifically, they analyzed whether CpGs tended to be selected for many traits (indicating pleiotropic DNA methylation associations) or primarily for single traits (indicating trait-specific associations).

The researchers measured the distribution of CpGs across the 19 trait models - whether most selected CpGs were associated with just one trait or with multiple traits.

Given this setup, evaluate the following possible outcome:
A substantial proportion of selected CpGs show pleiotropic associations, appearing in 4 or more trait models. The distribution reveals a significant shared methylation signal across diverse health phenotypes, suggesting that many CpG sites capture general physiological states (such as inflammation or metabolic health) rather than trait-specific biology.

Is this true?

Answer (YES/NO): NO